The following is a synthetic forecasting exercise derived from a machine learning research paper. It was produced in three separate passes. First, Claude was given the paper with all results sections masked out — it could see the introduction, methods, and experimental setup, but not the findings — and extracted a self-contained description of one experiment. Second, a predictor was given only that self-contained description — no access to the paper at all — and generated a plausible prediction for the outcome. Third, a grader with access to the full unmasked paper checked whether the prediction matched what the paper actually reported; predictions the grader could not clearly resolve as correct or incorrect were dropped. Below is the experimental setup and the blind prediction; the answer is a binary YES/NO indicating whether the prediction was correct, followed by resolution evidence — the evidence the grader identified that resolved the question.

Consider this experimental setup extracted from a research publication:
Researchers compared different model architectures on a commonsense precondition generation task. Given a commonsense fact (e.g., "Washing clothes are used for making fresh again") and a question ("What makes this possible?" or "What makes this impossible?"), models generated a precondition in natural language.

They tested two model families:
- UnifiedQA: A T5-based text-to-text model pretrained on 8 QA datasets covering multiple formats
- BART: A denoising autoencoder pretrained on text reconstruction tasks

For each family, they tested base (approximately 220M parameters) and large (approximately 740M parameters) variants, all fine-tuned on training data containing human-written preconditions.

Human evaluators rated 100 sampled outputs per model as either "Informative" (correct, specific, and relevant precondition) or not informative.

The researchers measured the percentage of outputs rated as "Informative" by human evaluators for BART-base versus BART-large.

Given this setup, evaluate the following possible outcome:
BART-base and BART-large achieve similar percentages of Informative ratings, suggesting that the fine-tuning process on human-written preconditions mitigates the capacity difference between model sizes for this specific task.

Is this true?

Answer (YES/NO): NO